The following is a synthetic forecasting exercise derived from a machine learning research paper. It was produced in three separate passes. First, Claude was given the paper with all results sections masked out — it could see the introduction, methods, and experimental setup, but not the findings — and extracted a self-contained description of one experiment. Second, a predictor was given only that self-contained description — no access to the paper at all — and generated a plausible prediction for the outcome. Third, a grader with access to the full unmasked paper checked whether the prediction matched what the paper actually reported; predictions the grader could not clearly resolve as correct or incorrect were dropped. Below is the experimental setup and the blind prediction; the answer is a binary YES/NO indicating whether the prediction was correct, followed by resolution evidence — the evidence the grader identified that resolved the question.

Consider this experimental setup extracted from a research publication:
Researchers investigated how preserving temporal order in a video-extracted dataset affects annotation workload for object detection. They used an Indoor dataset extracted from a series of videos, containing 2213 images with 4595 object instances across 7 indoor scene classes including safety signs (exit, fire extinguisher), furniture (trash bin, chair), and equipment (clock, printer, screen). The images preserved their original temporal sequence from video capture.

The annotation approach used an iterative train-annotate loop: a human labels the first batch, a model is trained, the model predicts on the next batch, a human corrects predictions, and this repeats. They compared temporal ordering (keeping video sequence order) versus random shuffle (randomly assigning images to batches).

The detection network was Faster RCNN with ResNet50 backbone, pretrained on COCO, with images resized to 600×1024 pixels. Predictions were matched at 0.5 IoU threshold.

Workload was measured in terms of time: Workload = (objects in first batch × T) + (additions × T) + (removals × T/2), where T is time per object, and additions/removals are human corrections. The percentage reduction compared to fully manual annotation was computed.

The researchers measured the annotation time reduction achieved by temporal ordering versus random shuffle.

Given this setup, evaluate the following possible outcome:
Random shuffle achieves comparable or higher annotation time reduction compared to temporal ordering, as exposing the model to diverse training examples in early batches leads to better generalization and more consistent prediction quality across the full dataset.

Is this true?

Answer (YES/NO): YES